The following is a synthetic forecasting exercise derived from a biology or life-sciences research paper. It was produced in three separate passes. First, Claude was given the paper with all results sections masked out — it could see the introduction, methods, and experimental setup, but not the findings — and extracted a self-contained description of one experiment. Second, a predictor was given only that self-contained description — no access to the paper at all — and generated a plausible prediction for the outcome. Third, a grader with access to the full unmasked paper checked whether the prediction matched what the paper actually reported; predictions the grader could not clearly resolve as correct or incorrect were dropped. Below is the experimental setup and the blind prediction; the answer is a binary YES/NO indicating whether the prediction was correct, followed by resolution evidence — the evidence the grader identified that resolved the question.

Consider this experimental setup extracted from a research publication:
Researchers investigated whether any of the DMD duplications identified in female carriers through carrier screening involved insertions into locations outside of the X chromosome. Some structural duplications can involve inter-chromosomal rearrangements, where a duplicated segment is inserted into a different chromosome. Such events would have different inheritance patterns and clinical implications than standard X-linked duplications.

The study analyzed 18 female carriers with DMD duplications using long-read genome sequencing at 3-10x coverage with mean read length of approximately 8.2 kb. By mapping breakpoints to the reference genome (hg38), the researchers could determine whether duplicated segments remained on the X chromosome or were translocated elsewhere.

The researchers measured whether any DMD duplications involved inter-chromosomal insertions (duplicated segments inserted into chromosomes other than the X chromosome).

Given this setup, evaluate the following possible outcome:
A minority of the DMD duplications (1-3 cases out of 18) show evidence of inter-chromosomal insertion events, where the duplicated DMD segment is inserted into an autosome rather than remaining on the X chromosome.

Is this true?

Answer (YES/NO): YES